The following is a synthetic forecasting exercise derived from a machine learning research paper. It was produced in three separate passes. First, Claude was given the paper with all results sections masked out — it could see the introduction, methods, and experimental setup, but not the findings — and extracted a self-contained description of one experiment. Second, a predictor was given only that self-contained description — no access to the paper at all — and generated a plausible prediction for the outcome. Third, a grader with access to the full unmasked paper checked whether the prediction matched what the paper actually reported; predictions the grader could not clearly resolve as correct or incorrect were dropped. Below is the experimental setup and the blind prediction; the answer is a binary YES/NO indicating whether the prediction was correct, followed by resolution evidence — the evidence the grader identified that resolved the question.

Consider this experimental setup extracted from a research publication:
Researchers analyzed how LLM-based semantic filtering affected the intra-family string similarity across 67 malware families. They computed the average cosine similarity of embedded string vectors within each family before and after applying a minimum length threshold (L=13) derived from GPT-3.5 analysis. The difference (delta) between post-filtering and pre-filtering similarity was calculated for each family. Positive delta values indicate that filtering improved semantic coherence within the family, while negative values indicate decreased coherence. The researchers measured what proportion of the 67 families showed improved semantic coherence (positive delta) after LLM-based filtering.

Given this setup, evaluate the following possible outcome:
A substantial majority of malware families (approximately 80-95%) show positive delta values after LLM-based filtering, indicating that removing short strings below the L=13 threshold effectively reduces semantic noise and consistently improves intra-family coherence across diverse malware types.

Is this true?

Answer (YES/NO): NO